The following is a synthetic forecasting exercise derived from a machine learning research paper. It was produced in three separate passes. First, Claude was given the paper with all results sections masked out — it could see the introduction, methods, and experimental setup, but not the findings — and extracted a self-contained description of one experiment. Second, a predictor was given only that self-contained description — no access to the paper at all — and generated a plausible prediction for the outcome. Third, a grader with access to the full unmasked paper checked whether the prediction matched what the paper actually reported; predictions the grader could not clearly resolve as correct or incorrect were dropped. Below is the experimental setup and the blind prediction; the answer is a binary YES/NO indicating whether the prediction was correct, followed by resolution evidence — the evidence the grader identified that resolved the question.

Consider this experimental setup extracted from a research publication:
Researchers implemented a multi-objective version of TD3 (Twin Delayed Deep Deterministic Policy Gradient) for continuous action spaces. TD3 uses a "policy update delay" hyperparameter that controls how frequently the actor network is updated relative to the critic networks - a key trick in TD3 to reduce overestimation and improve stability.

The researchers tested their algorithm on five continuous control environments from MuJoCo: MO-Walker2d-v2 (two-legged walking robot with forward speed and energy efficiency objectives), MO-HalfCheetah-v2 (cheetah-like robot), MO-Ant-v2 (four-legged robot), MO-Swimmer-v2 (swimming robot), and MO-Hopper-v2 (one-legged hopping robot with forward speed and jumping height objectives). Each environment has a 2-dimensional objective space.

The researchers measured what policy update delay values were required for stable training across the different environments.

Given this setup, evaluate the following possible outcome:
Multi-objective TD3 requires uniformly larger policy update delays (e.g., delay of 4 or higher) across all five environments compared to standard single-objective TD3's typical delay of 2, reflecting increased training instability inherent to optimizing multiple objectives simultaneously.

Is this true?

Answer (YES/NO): NO